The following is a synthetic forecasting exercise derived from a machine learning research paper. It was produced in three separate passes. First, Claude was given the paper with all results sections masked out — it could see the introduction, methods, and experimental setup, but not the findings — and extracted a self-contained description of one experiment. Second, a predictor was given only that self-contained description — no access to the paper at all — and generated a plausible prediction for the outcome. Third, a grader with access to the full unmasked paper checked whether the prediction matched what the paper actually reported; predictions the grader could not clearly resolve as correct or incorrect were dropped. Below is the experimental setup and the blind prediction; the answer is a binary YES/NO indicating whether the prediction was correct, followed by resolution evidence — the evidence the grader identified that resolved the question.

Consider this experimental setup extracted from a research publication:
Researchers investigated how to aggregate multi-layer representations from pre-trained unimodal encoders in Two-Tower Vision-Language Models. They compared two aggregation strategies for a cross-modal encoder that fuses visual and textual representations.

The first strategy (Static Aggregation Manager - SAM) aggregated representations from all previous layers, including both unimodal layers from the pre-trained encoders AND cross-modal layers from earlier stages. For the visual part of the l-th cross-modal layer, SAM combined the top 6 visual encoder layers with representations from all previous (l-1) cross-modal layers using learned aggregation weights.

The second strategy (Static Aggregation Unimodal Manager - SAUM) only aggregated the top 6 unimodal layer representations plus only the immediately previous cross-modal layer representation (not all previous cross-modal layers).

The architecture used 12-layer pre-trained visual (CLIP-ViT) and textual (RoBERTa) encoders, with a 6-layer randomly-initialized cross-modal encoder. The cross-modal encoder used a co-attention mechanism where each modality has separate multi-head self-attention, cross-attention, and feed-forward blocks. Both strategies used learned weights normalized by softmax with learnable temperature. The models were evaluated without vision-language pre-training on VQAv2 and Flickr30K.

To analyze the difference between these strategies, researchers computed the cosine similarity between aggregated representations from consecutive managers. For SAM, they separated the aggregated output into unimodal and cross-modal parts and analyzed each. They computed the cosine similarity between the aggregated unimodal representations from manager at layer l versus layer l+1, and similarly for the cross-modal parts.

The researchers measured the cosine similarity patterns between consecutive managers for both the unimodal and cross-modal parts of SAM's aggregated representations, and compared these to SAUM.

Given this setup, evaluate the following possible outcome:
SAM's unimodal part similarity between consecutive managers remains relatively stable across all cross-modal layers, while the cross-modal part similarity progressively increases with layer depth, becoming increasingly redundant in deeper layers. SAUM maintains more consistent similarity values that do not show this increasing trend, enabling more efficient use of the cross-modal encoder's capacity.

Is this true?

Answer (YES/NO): NO